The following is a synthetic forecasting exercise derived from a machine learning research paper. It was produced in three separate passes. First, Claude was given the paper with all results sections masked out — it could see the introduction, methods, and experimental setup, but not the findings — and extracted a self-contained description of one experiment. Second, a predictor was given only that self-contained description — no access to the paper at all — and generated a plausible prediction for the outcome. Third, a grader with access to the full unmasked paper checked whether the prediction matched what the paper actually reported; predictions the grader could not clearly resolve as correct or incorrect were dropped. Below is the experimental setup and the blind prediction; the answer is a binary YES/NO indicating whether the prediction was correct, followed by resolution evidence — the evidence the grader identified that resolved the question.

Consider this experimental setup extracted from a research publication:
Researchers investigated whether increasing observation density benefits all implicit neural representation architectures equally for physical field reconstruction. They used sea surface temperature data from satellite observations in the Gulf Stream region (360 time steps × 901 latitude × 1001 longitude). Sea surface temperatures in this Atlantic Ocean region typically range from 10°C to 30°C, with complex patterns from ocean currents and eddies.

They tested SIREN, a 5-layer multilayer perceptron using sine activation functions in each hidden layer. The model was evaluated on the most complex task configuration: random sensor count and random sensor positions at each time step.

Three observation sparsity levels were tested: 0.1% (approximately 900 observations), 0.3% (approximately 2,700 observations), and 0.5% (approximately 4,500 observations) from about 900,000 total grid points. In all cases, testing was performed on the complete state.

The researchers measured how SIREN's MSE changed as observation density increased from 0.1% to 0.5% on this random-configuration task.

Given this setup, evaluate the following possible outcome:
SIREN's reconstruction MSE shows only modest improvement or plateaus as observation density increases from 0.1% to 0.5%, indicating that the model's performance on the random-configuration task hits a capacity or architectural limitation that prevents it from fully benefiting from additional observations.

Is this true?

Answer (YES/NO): NO